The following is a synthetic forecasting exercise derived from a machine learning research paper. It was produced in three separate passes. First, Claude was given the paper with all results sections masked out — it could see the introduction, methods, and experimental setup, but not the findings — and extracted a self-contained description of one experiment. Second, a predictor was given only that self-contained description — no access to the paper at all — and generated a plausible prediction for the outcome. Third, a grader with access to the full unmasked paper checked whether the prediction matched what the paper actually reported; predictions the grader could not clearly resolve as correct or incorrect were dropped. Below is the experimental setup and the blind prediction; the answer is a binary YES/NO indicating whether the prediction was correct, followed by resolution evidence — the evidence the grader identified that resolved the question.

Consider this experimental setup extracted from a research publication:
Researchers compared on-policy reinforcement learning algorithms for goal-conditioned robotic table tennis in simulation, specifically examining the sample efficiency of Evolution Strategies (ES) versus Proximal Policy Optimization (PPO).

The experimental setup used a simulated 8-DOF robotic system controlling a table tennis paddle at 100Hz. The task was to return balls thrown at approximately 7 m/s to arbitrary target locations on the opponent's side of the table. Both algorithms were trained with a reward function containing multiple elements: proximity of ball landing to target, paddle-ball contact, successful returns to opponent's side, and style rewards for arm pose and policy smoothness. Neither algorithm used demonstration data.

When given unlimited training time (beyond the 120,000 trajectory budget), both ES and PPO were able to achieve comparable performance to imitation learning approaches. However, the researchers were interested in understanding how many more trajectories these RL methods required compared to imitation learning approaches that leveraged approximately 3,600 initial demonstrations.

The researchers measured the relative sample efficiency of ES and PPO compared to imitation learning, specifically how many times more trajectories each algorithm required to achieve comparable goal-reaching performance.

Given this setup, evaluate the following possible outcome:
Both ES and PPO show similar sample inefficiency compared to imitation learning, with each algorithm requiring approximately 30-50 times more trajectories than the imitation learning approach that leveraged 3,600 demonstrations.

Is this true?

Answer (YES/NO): NO